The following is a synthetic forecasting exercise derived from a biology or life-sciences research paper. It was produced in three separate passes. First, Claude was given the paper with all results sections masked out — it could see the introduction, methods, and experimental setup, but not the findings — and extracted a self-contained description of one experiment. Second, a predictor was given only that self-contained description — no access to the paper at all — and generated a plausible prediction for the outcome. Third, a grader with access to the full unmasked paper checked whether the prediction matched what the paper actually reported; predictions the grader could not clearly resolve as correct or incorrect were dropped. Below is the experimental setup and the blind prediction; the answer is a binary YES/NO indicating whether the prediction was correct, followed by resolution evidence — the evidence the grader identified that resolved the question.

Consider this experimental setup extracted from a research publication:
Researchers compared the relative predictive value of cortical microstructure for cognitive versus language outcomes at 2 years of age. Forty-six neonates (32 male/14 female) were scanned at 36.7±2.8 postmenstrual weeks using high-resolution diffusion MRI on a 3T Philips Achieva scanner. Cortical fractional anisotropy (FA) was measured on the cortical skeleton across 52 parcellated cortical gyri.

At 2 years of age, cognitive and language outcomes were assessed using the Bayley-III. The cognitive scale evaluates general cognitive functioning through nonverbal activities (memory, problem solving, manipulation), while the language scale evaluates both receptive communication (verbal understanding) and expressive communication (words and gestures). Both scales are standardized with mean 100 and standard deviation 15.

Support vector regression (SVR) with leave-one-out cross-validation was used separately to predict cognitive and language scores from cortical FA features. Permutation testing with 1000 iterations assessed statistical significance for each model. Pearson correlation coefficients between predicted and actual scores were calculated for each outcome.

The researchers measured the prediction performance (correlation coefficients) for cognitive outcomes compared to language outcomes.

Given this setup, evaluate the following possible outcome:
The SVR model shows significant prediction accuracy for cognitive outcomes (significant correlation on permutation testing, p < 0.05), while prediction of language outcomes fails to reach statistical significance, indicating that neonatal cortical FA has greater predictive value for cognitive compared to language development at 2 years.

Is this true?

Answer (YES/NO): NO